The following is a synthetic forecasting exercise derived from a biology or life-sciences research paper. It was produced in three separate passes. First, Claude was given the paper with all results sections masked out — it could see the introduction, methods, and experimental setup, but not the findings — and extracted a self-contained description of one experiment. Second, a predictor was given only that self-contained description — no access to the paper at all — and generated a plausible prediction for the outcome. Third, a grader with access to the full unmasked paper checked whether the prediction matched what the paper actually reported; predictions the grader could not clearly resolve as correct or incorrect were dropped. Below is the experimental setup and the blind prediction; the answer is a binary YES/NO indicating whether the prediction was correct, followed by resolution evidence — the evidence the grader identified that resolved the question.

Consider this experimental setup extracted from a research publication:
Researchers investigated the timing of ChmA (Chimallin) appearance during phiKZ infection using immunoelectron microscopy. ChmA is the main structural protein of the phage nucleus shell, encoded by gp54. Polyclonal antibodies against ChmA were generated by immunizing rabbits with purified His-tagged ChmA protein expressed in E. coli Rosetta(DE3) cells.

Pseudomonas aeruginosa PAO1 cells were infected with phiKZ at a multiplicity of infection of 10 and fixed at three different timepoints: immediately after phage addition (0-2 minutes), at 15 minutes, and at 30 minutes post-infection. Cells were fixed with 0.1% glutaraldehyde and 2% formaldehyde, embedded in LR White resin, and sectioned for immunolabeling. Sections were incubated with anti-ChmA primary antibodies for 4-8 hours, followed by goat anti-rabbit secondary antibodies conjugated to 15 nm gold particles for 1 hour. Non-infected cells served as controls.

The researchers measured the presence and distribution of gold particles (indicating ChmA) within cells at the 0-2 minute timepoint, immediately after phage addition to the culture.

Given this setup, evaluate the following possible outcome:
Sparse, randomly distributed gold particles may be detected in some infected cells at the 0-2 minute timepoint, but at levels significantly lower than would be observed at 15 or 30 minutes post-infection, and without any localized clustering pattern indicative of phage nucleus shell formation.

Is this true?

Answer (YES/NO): NO